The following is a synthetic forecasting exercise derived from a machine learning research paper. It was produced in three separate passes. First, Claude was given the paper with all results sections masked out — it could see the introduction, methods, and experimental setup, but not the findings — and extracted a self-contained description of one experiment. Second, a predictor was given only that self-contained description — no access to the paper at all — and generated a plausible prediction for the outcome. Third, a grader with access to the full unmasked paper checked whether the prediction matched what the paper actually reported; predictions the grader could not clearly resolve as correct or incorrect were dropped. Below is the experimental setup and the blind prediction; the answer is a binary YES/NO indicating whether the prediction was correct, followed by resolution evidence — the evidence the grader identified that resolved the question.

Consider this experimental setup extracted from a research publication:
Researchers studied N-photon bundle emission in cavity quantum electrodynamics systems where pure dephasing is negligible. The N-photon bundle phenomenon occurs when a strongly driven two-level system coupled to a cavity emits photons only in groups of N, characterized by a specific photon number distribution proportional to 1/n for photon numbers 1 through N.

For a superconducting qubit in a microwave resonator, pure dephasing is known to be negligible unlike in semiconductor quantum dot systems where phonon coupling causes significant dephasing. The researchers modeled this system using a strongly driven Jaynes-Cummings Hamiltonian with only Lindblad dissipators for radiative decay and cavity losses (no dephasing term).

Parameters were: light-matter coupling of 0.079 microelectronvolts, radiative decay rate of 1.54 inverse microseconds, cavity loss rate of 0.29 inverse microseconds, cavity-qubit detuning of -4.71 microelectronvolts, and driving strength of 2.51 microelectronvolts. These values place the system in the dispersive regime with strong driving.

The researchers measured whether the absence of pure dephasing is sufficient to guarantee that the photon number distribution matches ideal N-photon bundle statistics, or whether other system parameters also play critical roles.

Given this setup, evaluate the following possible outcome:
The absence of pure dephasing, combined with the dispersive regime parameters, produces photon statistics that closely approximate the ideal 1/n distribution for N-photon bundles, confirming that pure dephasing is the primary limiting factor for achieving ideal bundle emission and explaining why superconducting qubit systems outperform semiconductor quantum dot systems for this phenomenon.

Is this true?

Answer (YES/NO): NO